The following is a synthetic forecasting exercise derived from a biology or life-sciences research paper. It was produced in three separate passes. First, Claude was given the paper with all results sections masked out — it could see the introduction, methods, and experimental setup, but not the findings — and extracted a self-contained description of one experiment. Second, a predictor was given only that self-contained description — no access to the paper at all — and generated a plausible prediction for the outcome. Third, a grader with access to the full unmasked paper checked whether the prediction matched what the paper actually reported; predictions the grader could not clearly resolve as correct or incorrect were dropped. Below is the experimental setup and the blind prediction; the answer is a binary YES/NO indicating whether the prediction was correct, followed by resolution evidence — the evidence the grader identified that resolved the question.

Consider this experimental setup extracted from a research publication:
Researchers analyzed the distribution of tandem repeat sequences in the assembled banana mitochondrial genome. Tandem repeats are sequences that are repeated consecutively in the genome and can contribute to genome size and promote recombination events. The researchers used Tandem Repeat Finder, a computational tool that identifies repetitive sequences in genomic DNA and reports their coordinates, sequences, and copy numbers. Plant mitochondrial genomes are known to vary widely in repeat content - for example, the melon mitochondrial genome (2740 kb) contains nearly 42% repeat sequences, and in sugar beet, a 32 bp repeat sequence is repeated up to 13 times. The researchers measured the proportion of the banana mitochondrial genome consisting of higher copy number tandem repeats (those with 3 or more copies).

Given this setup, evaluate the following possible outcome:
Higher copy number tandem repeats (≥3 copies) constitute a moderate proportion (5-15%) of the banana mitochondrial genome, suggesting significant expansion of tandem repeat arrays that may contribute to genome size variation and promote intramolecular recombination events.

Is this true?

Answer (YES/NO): NO